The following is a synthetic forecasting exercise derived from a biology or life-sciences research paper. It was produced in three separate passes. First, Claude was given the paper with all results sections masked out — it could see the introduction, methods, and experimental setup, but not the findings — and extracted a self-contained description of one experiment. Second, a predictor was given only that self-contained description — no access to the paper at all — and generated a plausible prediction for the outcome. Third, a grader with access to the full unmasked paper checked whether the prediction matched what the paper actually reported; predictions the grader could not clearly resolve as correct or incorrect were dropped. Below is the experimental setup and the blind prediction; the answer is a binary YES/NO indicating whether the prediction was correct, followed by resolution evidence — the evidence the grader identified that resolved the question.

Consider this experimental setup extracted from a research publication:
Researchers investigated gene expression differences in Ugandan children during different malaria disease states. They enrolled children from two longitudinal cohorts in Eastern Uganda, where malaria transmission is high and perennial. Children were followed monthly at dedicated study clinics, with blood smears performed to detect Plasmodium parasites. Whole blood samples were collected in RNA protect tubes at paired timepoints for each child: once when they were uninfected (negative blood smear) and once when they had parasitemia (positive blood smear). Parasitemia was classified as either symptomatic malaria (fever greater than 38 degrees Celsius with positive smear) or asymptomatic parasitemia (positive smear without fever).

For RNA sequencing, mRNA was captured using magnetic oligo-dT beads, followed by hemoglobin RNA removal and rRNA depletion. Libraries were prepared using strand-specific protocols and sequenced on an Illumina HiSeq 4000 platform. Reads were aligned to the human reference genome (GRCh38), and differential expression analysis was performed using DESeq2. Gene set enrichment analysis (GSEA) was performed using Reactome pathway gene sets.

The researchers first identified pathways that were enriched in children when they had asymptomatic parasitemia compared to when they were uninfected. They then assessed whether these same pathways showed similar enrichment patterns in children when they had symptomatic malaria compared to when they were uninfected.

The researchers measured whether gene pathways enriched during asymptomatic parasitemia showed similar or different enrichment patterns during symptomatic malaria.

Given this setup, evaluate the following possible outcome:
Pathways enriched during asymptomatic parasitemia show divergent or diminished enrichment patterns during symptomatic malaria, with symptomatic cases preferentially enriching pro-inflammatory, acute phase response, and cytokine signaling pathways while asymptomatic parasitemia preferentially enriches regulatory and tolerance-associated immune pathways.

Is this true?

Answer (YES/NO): NO